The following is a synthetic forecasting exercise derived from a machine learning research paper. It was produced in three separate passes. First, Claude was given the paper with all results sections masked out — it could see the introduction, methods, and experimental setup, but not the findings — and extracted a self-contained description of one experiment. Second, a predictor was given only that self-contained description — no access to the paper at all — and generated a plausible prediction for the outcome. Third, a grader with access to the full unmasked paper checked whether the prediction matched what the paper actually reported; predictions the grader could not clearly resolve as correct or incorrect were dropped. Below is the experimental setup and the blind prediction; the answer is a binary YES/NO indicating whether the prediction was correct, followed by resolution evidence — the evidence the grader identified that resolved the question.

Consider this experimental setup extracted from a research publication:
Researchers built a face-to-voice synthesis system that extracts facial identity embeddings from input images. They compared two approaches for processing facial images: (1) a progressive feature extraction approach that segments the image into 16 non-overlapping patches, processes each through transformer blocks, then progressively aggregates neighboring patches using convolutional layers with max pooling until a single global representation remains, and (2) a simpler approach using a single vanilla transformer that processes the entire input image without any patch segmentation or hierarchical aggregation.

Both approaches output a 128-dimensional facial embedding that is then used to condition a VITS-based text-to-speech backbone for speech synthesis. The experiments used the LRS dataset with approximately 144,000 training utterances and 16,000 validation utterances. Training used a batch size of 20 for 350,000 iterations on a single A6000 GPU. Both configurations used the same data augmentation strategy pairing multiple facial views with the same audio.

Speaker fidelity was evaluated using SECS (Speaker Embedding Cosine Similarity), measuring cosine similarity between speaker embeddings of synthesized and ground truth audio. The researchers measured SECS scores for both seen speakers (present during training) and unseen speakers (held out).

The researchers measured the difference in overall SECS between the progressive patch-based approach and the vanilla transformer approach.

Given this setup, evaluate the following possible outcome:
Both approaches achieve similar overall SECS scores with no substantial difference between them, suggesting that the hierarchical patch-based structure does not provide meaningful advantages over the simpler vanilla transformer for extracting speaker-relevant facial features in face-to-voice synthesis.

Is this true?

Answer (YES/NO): NO